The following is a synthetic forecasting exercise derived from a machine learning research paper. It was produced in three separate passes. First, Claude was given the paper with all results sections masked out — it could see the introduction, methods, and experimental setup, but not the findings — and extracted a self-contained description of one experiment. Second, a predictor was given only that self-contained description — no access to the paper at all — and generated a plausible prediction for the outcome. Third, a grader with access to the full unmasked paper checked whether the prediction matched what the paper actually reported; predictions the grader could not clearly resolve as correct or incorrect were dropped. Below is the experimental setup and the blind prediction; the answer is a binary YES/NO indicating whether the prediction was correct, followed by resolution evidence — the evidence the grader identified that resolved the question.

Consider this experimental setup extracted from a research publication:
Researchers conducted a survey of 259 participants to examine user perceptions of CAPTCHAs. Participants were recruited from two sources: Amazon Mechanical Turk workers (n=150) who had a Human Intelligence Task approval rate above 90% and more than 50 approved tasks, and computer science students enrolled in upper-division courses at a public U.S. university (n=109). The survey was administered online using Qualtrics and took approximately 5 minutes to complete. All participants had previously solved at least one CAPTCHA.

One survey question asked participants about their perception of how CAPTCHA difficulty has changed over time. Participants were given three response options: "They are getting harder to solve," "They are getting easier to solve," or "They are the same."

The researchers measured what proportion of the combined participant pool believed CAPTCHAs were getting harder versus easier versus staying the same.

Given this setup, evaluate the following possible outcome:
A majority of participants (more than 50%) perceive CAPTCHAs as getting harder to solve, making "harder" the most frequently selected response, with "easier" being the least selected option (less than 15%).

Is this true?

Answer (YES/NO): NO